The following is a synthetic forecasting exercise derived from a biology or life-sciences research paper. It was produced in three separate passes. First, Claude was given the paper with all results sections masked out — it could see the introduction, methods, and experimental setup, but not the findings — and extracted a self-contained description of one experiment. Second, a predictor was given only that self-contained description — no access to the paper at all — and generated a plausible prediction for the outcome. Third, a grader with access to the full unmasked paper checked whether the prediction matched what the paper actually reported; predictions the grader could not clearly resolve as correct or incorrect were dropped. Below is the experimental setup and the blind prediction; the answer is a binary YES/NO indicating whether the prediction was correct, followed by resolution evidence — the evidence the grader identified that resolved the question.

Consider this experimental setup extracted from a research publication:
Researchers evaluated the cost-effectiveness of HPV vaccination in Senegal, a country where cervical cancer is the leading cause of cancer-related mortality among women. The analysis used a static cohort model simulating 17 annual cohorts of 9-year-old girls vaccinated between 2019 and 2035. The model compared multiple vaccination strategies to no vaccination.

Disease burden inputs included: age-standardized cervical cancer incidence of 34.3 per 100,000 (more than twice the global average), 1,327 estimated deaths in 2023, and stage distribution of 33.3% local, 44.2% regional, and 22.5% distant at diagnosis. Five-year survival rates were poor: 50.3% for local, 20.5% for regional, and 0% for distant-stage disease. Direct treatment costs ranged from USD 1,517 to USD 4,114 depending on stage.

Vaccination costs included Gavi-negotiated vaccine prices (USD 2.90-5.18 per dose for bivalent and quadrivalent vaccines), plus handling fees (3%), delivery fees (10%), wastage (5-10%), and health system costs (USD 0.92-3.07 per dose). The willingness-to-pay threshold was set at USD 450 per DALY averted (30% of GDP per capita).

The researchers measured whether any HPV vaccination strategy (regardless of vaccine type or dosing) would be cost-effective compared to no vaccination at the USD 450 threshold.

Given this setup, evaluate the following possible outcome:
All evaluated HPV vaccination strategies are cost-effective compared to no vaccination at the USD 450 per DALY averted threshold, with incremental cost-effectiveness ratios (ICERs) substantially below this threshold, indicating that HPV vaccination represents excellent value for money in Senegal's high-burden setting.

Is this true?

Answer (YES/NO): YES